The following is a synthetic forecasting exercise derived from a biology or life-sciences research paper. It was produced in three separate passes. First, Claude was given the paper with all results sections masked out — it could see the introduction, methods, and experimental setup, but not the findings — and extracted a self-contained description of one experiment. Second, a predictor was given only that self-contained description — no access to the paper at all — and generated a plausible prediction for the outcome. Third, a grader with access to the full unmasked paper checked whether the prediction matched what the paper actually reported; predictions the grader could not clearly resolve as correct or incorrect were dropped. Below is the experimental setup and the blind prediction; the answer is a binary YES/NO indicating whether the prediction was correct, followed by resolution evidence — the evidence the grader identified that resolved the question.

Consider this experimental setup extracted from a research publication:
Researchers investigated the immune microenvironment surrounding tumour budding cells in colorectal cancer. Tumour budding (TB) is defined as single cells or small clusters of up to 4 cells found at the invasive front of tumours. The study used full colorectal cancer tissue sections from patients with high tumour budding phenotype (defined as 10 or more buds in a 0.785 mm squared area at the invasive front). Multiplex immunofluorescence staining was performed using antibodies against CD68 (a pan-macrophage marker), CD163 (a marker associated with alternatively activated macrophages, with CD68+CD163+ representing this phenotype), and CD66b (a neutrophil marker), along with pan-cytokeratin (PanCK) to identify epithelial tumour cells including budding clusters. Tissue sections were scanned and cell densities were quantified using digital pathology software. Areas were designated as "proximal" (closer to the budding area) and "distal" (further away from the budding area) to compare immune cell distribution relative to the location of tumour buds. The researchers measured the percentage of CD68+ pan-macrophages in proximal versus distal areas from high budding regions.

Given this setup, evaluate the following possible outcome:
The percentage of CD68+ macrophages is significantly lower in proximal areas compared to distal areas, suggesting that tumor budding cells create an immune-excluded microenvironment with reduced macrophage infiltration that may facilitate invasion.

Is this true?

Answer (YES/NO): NO